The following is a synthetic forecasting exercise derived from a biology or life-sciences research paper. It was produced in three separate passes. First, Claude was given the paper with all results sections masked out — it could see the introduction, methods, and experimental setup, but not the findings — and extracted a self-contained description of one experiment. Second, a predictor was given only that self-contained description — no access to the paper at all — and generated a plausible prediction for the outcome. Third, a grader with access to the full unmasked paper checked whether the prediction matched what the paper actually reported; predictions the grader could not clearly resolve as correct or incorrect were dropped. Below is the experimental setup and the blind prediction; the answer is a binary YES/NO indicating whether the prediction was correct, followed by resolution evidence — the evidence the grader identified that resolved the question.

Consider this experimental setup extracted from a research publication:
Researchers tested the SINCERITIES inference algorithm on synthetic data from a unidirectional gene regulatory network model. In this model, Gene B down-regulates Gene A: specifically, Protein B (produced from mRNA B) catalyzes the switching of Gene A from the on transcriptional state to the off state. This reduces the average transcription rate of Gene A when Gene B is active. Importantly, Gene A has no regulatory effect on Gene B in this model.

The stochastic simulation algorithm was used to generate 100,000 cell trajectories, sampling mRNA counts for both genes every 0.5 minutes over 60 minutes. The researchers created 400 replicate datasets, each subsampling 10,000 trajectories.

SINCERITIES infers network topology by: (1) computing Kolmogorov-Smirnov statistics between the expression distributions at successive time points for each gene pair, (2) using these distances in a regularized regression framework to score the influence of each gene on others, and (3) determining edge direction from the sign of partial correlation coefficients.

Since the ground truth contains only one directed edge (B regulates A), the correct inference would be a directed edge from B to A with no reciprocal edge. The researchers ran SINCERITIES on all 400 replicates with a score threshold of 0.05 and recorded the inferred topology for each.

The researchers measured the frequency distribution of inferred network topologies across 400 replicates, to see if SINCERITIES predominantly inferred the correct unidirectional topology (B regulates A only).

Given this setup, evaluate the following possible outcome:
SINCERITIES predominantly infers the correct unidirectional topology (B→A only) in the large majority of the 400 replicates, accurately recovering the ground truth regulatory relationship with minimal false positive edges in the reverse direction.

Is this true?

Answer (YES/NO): NO